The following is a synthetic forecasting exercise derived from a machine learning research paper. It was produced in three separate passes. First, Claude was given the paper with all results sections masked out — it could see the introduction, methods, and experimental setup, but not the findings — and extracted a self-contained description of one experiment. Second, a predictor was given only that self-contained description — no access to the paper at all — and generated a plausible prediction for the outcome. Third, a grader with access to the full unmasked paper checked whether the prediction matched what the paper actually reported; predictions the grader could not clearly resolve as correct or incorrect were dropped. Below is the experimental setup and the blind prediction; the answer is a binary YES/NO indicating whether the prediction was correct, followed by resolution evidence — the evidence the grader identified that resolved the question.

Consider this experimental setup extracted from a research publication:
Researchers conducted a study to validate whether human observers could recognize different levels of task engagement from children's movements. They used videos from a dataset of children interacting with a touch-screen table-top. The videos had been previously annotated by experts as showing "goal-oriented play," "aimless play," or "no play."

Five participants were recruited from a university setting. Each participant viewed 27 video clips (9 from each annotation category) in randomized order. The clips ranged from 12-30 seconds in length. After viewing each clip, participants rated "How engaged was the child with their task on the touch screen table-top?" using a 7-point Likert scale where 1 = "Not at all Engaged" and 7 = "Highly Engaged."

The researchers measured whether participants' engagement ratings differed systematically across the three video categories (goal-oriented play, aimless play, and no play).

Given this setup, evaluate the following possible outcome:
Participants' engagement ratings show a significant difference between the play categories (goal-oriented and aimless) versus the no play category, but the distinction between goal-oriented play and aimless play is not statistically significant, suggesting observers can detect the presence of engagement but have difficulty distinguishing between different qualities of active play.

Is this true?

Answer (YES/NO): NO